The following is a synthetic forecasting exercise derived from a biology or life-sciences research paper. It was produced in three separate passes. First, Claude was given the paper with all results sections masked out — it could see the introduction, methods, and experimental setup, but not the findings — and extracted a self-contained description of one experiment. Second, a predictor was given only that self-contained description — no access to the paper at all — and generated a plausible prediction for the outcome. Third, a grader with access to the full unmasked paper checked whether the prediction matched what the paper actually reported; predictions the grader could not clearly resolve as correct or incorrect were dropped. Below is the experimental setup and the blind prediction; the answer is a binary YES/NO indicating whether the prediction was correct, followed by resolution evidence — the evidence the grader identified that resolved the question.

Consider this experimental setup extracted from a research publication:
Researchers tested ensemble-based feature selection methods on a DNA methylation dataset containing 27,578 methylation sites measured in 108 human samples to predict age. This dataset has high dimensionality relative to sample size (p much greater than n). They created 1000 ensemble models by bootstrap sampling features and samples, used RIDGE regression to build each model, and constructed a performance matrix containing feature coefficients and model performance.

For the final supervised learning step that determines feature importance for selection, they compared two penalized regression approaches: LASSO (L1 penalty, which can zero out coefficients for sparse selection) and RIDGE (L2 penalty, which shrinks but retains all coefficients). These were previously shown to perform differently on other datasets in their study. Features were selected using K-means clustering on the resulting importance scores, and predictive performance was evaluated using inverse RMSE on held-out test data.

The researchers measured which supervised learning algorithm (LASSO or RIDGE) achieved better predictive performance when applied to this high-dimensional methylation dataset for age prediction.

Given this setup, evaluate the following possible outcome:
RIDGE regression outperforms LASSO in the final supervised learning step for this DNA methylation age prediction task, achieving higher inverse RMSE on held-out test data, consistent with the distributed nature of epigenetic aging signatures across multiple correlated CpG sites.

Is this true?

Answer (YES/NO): NO